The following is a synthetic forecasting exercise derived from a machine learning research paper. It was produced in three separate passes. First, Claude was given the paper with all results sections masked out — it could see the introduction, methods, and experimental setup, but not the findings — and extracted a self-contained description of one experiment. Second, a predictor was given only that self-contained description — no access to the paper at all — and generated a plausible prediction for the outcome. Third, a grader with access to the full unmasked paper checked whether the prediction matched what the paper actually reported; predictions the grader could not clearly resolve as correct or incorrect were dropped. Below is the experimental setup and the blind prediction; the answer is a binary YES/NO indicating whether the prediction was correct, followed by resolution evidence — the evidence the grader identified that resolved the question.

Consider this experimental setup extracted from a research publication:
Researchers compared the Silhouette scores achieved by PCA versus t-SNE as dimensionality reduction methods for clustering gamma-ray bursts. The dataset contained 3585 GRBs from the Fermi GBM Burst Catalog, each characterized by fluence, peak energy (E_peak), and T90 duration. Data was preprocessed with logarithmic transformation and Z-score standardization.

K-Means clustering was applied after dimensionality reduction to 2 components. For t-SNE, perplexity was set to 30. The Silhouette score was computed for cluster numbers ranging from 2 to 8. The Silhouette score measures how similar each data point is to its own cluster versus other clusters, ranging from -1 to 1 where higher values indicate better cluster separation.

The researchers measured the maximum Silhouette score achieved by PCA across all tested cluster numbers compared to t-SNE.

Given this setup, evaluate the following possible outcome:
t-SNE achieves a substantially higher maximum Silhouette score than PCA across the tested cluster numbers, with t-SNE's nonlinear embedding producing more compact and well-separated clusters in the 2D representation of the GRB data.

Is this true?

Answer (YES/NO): NO